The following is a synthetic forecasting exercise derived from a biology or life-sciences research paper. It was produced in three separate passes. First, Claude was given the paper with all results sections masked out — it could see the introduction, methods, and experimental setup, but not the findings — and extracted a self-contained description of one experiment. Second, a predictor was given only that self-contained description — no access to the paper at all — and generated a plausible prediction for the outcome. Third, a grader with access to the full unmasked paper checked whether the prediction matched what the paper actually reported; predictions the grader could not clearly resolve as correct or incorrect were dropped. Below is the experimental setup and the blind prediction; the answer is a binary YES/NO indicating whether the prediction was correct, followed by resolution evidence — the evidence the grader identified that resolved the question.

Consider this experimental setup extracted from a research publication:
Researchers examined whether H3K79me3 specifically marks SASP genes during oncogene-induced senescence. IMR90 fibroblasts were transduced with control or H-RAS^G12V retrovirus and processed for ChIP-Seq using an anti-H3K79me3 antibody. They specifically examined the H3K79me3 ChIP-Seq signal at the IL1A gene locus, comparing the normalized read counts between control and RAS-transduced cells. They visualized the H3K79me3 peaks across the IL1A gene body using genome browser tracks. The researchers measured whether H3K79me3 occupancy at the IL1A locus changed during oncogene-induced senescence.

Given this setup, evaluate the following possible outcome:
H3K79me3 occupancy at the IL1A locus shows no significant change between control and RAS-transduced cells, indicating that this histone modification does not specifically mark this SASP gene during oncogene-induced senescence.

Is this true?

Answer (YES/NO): NO